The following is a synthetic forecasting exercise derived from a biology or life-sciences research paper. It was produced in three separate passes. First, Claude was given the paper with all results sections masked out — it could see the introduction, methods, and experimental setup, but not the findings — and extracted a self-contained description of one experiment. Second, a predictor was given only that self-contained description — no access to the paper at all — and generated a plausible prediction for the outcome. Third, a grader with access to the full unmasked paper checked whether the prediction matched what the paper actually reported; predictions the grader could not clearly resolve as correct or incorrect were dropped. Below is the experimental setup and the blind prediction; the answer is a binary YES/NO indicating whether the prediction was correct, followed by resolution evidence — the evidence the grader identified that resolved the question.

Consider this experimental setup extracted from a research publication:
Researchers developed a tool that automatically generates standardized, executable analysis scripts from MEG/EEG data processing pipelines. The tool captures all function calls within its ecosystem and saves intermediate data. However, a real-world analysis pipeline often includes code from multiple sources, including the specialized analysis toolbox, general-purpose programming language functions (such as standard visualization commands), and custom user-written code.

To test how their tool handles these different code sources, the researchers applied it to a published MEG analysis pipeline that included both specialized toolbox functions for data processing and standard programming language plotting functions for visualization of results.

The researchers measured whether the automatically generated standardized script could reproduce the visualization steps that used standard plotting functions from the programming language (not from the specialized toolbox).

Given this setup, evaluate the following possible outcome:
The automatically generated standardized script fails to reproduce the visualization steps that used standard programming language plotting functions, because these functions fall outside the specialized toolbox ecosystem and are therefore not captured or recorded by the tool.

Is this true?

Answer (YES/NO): YES